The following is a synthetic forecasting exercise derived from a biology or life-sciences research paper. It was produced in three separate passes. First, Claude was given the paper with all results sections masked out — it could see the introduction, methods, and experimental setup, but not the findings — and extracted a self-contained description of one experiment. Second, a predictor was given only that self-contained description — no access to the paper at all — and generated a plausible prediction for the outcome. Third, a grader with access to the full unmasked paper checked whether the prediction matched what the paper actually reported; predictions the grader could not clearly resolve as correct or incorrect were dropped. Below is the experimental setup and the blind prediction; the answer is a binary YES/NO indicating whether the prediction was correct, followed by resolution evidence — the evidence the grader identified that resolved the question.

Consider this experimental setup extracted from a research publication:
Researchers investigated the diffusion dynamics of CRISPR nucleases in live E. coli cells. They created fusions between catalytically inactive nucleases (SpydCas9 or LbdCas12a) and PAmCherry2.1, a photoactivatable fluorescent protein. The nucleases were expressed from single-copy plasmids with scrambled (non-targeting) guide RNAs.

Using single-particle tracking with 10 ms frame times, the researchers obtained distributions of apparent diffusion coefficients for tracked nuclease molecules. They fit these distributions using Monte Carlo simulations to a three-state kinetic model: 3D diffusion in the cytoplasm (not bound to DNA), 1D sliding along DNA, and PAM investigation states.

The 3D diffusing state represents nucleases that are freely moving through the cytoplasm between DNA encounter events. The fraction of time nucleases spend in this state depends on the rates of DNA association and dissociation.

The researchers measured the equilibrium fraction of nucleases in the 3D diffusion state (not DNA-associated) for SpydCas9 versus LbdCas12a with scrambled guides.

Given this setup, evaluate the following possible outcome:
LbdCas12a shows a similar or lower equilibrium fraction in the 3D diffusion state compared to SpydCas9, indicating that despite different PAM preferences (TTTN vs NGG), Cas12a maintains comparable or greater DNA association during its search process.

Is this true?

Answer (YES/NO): NO